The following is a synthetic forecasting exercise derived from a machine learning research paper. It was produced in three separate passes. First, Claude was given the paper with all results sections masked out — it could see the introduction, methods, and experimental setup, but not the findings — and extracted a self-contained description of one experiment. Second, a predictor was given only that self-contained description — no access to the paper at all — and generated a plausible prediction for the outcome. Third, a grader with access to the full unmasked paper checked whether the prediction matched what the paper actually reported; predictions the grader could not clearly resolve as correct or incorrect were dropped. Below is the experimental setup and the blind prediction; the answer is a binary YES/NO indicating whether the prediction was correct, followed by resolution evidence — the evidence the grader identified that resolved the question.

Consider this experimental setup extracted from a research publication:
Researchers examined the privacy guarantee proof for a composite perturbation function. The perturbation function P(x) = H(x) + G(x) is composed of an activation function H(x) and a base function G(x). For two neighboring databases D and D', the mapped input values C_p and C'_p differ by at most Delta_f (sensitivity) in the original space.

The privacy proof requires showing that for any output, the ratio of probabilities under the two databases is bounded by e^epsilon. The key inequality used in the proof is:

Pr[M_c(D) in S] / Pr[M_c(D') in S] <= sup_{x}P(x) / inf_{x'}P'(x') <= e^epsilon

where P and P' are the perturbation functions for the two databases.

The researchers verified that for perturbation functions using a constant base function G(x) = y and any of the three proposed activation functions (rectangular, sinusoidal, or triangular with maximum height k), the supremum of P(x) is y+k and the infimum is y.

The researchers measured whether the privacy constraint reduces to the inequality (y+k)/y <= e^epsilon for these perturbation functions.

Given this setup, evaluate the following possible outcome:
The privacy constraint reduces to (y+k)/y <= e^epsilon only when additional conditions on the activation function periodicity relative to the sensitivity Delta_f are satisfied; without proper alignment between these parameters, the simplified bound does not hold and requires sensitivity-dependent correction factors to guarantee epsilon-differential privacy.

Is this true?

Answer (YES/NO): NO